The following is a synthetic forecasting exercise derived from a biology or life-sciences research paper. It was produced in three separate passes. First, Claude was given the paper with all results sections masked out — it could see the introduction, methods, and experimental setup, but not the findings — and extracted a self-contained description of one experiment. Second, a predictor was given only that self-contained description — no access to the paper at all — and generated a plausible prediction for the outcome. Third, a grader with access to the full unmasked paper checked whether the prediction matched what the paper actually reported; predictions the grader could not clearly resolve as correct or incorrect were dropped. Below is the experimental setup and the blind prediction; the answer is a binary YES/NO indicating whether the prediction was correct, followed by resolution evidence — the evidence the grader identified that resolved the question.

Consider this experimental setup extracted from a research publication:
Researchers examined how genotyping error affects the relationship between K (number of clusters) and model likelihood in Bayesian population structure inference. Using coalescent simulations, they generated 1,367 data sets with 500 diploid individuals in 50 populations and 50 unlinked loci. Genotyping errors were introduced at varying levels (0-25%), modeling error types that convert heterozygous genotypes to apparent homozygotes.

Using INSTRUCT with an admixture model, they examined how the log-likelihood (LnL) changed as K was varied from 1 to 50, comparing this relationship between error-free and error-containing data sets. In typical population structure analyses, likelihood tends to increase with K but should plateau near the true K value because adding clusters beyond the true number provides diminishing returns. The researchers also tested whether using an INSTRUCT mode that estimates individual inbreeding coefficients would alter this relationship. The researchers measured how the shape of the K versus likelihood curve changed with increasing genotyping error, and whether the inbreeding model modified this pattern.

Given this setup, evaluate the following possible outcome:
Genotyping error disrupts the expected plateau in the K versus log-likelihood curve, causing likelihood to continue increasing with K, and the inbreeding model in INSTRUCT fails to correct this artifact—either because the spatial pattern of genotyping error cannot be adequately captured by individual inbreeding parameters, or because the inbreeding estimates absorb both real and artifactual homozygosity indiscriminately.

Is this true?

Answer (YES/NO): NO